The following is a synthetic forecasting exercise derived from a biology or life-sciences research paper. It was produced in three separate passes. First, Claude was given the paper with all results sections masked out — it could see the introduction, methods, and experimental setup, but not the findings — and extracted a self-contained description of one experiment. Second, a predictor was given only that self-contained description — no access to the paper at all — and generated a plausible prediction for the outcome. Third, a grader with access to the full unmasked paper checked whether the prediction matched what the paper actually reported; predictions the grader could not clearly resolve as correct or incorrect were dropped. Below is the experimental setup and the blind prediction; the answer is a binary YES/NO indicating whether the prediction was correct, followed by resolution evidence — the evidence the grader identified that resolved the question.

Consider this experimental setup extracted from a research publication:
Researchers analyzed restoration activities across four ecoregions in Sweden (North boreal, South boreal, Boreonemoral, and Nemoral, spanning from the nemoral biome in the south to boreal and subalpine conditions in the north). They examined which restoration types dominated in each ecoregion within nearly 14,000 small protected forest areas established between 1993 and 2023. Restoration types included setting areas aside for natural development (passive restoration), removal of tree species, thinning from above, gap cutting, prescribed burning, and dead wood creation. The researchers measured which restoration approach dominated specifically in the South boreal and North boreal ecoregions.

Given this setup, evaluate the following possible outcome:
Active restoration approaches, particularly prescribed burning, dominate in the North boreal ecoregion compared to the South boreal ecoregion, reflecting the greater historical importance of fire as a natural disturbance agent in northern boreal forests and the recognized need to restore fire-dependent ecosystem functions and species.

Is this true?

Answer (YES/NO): NO